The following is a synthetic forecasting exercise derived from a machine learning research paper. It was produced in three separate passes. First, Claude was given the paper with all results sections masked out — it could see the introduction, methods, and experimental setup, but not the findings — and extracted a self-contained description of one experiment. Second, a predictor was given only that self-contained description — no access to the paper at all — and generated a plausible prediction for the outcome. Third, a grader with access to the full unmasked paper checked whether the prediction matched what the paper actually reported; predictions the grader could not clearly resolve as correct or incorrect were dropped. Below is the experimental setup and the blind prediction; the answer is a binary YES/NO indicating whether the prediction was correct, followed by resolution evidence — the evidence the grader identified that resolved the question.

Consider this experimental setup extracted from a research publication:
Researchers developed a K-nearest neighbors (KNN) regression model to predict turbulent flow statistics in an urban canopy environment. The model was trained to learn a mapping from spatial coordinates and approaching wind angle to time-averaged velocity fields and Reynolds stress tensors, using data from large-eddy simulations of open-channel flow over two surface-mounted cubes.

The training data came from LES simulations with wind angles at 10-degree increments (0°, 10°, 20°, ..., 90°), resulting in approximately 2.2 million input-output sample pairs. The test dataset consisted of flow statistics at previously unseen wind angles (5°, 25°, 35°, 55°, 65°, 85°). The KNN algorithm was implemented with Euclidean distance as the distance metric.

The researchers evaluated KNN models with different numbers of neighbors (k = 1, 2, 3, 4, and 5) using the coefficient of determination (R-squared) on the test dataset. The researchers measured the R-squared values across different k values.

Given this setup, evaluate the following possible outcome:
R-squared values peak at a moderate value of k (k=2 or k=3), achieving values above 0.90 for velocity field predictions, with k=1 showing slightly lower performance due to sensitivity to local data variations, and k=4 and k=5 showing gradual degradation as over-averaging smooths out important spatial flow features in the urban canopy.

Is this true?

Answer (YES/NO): NO